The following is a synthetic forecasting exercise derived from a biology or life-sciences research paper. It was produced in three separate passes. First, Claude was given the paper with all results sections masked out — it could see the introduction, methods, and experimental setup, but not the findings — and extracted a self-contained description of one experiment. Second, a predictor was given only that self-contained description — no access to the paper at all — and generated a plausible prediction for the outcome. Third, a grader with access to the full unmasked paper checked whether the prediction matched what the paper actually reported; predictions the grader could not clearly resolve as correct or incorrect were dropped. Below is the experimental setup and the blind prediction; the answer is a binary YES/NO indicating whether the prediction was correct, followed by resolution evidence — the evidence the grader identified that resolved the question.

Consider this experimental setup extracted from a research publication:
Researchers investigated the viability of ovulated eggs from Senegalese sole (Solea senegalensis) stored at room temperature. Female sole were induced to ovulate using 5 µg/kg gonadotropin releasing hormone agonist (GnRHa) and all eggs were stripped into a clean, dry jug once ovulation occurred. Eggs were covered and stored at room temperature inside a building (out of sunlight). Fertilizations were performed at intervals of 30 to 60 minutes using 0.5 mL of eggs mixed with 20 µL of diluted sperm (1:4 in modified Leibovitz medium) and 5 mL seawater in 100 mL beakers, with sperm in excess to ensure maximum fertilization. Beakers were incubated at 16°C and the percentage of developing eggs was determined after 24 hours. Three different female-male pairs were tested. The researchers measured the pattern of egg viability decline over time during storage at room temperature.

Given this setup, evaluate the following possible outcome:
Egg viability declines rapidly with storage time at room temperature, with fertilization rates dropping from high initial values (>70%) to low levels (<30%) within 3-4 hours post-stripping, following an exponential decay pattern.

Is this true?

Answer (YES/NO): NO